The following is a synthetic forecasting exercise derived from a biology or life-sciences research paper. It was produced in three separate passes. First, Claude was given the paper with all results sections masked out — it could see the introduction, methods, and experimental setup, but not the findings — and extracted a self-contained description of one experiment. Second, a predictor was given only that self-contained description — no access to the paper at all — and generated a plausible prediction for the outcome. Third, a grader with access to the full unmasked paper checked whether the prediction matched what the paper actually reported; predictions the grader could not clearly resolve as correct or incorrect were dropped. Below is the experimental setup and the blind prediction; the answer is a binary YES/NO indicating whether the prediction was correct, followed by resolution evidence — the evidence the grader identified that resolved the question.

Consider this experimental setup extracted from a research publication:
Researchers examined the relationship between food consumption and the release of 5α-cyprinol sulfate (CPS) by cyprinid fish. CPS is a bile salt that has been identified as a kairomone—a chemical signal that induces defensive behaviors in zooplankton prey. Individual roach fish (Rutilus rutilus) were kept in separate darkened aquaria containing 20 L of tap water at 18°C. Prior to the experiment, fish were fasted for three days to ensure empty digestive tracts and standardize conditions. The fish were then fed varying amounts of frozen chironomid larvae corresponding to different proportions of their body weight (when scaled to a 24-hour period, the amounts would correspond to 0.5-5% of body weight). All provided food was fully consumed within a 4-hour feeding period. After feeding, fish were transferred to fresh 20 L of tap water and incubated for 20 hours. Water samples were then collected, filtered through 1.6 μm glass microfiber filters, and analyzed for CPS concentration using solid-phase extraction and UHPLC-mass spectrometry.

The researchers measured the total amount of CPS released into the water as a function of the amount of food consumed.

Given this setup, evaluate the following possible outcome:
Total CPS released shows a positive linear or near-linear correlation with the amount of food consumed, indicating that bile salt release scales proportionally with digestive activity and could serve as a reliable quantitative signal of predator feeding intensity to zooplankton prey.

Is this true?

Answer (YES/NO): YES